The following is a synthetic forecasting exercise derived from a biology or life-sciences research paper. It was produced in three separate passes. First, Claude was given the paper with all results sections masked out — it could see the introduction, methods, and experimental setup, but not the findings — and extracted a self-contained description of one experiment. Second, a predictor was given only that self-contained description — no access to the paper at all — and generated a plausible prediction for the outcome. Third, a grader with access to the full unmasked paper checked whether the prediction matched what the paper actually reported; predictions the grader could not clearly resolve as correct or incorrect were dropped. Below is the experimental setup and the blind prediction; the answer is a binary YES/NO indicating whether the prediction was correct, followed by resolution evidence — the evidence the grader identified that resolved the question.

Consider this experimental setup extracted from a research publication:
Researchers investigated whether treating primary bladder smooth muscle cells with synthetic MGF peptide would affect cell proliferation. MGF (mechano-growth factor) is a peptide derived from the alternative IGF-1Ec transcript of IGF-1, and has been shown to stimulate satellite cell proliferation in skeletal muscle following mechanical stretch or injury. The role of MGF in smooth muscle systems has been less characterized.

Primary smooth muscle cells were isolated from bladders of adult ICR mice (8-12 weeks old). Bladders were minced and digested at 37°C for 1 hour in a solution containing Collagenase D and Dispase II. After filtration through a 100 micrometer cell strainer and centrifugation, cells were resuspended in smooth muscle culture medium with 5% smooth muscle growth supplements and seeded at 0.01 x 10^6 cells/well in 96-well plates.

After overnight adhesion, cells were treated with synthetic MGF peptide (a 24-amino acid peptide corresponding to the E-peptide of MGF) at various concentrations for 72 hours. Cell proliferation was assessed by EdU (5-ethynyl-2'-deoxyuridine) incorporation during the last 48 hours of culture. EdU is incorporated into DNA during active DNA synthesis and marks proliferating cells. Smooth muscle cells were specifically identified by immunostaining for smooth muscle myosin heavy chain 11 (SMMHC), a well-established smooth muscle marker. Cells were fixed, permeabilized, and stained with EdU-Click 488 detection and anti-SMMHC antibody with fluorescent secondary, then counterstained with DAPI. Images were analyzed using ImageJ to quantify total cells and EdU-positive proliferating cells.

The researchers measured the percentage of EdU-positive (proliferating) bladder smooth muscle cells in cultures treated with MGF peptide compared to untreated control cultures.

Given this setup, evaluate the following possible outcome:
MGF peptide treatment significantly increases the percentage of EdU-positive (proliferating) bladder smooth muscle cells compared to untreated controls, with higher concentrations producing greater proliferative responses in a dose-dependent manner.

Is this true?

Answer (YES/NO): YES